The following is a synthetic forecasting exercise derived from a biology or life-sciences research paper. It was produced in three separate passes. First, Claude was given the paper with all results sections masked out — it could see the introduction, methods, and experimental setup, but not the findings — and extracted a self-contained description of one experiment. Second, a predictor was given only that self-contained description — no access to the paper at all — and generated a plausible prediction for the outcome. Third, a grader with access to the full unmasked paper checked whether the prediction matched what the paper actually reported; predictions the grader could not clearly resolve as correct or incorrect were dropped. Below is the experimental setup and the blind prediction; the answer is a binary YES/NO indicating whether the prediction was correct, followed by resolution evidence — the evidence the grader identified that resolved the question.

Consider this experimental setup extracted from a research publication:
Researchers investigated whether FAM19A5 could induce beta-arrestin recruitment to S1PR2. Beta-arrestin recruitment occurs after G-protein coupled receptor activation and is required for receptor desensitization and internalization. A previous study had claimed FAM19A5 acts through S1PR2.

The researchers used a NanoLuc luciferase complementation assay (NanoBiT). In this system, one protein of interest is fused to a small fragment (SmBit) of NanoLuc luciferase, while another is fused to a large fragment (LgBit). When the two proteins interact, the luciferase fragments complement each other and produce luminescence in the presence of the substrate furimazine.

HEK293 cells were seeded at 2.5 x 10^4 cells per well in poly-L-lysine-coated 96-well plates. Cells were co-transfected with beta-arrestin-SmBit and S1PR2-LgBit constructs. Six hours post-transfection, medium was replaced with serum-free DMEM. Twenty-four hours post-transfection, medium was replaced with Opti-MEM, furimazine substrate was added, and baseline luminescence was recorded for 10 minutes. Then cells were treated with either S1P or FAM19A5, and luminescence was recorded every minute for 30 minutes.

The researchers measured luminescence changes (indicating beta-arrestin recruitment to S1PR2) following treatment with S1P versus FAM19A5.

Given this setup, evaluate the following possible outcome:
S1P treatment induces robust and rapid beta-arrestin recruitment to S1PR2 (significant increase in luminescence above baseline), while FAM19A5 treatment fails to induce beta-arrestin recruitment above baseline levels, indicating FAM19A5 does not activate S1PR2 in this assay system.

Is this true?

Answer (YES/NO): YES